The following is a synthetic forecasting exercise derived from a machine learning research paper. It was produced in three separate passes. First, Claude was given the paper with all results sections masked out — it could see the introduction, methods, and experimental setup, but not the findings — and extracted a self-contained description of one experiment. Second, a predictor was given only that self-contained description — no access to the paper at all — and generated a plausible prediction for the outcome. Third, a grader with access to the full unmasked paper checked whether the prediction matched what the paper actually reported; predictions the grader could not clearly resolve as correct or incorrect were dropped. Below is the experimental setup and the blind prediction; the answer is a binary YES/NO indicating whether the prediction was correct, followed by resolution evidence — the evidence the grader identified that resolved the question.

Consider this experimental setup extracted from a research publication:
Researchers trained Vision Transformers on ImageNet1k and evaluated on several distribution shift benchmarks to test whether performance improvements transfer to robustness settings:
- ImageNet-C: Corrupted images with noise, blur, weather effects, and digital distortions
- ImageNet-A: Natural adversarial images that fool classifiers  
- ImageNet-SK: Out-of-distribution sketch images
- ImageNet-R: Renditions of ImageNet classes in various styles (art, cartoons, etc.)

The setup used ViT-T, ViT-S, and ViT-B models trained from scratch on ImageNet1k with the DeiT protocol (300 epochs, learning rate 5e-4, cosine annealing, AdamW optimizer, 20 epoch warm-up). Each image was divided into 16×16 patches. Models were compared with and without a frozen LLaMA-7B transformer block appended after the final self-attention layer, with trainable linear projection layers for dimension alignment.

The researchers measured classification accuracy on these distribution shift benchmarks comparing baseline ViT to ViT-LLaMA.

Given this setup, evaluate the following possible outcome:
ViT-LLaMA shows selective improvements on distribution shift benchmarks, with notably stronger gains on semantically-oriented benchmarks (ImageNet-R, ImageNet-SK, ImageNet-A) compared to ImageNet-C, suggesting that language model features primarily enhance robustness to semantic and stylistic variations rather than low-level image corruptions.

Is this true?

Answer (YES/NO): NO